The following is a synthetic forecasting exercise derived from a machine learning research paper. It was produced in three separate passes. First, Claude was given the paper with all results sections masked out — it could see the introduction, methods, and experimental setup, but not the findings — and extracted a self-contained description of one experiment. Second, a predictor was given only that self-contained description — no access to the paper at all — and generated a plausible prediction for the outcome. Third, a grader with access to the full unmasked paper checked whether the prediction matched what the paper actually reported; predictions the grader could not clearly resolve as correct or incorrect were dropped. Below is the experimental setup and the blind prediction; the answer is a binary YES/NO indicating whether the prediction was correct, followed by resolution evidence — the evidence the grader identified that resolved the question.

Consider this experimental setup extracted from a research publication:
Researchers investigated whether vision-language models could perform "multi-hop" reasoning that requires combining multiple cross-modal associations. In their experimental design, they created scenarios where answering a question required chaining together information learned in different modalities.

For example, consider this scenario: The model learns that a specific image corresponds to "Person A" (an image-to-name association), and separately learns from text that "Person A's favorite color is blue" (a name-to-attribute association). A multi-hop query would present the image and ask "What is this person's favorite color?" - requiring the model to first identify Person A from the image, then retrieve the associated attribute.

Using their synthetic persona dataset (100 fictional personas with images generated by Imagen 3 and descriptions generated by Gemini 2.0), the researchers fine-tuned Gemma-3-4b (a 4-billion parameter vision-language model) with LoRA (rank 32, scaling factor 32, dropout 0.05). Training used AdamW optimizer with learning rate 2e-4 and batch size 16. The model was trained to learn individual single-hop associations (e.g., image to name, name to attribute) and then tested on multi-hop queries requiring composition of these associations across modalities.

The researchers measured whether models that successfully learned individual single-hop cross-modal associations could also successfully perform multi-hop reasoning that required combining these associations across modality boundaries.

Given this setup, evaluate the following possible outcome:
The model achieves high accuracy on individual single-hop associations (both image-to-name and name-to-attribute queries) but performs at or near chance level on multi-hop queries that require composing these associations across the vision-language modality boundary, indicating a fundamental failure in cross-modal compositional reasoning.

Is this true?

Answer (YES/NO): NO